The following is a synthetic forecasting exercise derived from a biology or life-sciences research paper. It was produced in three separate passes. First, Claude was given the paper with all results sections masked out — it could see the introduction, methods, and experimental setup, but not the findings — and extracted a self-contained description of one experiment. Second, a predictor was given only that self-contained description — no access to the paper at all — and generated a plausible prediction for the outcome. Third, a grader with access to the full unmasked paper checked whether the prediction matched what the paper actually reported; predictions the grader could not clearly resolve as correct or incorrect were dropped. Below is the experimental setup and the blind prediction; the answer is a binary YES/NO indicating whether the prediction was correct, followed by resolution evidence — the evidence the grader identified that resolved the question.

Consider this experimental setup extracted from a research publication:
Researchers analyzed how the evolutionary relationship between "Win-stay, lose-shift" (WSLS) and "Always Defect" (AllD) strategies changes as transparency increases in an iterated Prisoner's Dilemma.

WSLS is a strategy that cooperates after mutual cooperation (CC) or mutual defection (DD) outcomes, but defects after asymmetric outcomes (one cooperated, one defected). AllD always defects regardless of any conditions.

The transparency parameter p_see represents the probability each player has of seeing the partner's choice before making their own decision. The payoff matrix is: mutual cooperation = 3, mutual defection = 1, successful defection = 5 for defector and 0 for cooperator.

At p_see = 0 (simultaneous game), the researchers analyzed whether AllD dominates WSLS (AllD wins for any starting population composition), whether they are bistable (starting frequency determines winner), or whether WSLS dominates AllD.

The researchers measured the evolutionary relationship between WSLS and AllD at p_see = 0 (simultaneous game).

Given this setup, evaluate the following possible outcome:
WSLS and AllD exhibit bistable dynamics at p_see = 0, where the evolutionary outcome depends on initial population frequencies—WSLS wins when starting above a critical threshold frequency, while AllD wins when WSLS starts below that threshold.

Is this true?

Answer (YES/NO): NO